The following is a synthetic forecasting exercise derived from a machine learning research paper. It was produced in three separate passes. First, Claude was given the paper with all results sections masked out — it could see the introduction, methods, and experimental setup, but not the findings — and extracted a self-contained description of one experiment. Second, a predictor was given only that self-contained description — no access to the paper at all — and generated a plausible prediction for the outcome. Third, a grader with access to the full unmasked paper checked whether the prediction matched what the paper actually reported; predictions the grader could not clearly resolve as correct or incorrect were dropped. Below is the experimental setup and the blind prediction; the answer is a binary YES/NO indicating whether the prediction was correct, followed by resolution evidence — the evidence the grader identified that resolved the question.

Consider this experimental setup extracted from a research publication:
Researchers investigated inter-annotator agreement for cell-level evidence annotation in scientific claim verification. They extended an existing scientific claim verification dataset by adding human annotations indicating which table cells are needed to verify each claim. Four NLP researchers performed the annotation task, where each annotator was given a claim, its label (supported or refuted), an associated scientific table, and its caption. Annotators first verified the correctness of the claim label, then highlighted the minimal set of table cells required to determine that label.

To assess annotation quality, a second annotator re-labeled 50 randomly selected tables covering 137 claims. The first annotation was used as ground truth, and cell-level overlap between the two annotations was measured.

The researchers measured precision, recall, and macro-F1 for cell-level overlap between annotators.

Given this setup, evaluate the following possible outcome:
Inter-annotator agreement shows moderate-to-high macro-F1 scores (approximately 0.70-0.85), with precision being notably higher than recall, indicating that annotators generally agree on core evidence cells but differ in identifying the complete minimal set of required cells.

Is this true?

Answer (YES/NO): NO